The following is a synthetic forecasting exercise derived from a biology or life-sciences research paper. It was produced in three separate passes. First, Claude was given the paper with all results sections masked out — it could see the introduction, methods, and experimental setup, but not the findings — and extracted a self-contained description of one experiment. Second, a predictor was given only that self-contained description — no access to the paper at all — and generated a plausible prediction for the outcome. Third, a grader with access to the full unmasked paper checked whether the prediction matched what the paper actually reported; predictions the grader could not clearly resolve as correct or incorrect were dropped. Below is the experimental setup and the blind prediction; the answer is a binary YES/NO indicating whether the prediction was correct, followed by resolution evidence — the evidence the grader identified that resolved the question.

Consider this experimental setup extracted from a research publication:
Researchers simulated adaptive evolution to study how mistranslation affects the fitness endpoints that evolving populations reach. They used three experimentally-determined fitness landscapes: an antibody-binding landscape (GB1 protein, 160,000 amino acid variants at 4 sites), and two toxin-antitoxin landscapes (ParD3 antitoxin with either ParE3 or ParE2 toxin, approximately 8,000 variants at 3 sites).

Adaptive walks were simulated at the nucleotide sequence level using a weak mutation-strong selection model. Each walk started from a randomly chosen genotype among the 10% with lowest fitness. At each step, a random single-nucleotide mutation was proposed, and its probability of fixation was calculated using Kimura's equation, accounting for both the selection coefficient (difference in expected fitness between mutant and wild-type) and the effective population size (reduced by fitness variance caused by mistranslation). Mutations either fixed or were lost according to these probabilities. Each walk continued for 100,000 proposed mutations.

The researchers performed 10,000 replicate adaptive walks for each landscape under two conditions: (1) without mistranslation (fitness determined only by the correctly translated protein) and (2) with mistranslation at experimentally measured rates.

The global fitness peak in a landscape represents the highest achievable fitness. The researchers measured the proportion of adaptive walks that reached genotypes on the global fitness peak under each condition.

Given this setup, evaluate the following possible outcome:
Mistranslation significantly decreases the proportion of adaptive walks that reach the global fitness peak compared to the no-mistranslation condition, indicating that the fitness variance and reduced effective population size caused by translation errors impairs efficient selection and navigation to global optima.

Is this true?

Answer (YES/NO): NO